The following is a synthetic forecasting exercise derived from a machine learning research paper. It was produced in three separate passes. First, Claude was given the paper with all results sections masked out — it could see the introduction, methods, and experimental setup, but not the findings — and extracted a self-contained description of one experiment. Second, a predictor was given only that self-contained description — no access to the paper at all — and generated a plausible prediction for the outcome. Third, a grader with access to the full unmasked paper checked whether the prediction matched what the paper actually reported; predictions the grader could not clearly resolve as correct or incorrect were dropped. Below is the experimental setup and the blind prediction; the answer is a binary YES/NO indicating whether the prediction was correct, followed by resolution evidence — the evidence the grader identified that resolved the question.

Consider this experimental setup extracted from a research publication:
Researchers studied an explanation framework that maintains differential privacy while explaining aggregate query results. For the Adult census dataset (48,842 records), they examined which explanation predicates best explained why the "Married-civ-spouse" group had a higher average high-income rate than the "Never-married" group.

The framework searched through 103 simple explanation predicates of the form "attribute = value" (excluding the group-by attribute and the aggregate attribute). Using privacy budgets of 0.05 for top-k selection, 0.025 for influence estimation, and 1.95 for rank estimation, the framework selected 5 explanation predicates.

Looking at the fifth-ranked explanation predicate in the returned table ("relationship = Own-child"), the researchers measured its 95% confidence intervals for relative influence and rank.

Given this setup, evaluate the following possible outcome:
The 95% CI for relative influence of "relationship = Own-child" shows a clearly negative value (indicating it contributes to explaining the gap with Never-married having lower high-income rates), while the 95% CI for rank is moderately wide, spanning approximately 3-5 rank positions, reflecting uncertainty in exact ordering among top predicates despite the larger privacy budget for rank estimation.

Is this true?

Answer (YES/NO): NO